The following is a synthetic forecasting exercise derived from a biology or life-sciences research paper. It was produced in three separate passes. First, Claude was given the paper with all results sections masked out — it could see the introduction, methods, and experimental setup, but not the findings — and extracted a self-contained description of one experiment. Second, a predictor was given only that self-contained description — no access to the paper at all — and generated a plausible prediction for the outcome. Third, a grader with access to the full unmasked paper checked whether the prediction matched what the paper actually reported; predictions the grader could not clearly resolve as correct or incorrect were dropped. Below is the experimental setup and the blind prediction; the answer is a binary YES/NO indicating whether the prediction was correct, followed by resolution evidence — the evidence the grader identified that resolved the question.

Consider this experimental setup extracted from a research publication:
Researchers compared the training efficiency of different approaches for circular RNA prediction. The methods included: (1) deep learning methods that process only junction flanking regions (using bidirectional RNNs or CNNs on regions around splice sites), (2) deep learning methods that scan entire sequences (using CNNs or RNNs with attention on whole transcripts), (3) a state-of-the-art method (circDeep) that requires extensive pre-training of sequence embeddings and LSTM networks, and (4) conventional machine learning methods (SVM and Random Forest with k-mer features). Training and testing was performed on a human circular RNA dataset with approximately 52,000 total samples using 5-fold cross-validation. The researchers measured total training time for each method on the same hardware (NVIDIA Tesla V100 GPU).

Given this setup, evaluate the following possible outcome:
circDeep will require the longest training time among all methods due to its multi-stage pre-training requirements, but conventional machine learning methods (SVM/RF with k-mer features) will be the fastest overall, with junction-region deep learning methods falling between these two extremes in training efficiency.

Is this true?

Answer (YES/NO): YES